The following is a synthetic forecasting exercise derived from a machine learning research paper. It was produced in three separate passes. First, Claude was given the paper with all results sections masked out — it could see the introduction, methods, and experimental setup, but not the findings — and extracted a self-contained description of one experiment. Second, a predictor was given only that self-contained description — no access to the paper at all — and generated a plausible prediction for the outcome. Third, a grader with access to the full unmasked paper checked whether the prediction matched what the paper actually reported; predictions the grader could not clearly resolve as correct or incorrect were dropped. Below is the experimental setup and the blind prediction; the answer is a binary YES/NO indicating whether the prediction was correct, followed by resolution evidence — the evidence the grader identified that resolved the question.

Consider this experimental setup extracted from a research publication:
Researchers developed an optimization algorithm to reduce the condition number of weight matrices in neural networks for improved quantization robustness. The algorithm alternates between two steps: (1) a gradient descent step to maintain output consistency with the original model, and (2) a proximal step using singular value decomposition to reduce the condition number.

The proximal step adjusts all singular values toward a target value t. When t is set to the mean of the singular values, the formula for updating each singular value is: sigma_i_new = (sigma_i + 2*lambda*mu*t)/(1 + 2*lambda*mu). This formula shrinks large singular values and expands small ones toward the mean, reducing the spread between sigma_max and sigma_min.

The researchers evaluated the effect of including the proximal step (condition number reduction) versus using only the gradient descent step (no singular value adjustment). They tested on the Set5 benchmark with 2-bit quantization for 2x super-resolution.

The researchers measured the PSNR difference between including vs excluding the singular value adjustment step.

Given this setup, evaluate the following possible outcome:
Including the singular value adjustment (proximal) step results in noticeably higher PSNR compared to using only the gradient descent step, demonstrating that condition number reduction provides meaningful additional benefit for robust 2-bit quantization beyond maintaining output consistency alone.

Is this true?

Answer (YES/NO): NO